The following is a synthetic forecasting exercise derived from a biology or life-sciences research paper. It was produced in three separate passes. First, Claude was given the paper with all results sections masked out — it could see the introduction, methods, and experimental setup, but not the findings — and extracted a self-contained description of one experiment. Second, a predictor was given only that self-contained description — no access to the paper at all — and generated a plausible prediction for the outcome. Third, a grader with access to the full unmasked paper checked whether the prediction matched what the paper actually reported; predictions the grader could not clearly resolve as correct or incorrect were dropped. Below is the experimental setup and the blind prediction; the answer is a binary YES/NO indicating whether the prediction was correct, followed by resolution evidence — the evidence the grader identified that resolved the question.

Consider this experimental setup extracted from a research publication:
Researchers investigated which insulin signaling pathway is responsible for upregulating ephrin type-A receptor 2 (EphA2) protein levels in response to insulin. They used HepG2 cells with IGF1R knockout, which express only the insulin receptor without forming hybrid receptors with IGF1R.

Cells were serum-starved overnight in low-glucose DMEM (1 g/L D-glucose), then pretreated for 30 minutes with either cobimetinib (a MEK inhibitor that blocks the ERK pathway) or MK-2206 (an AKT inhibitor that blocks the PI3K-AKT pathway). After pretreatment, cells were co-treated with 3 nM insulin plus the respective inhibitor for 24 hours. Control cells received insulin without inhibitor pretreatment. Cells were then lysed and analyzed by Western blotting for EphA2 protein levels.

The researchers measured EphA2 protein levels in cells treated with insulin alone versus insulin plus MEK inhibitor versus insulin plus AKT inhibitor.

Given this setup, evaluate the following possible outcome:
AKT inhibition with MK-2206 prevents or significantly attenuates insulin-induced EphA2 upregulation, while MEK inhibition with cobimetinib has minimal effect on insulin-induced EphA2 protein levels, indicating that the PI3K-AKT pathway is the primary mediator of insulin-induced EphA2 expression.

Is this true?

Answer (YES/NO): NO